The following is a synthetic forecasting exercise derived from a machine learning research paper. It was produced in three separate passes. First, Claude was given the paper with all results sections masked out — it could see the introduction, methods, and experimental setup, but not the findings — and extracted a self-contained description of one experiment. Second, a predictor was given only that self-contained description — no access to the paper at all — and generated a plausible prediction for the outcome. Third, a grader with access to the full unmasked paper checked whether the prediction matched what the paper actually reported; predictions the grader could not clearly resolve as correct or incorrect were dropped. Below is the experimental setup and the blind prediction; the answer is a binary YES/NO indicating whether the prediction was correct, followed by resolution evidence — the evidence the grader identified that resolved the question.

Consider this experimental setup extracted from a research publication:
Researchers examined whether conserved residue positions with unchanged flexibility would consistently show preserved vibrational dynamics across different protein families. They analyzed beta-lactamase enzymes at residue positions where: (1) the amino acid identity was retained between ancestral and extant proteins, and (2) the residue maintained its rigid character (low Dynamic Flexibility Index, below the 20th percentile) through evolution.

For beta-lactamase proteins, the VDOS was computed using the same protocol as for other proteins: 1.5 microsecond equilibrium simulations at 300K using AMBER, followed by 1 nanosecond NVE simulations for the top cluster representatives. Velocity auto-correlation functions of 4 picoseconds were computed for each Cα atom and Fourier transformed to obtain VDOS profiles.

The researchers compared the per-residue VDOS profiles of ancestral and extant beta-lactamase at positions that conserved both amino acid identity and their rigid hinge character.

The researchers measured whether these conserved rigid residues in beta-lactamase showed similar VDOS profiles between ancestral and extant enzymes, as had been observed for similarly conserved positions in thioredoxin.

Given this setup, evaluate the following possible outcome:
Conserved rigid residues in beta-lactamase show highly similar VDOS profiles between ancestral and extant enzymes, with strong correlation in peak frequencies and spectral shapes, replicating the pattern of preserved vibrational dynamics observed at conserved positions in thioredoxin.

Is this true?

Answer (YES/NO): YES